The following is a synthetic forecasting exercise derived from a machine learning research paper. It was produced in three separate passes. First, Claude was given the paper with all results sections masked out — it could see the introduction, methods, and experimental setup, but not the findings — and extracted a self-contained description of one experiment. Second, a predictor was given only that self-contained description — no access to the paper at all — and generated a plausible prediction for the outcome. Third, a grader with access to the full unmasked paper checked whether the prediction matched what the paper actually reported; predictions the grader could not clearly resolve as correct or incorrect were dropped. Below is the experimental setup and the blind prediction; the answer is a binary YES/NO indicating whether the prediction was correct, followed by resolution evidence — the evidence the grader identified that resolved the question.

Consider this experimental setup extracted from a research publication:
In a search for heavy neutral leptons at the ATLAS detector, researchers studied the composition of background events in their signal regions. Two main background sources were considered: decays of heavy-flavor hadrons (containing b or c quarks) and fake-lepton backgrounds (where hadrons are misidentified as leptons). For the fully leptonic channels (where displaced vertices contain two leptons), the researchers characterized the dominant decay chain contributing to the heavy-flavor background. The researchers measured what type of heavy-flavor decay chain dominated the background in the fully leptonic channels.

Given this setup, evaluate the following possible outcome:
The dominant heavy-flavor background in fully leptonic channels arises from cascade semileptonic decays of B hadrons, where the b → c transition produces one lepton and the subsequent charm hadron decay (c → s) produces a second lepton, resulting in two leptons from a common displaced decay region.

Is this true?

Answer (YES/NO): YES